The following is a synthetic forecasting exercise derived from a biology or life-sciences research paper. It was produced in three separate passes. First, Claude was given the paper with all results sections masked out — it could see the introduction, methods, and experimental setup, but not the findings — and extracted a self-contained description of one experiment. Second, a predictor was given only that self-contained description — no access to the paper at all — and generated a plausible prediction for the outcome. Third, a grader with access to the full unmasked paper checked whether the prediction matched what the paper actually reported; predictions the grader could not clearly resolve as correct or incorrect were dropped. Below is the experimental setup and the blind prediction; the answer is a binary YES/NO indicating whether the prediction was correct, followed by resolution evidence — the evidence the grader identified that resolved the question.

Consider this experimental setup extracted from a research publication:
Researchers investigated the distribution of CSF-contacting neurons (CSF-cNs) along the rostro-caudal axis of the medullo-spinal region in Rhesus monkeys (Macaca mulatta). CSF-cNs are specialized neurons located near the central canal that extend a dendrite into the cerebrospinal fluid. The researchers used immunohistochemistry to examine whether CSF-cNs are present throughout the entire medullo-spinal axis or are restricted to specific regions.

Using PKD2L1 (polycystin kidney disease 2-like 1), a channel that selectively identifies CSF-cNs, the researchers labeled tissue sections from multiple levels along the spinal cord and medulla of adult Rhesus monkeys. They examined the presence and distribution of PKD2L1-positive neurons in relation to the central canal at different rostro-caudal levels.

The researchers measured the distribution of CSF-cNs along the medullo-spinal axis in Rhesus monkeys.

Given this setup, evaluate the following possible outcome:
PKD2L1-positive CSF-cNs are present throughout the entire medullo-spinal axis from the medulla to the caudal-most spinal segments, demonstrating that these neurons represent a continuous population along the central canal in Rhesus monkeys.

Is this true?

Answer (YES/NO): YES